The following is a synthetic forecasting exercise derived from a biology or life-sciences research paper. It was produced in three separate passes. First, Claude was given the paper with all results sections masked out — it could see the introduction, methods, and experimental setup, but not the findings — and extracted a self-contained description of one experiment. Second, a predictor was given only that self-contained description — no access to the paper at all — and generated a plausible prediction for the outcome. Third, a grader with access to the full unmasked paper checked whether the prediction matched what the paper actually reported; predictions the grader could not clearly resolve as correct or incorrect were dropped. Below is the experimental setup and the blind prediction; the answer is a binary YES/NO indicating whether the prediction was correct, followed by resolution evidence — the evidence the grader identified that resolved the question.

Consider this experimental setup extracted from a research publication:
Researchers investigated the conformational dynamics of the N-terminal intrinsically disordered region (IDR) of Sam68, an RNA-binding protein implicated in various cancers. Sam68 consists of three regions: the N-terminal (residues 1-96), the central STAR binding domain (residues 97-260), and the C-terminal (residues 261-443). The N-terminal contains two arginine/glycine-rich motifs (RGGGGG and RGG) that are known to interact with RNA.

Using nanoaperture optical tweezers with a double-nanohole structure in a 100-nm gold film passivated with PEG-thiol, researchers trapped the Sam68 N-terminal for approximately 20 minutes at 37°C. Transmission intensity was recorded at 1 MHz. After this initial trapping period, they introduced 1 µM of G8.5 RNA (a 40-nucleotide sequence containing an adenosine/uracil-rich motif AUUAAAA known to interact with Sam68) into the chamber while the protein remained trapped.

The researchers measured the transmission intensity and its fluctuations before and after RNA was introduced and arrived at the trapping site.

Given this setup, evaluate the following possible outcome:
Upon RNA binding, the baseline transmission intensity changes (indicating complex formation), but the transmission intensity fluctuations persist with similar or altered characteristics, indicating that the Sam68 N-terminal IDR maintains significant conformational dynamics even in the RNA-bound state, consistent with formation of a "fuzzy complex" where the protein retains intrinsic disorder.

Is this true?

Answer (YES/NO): NO